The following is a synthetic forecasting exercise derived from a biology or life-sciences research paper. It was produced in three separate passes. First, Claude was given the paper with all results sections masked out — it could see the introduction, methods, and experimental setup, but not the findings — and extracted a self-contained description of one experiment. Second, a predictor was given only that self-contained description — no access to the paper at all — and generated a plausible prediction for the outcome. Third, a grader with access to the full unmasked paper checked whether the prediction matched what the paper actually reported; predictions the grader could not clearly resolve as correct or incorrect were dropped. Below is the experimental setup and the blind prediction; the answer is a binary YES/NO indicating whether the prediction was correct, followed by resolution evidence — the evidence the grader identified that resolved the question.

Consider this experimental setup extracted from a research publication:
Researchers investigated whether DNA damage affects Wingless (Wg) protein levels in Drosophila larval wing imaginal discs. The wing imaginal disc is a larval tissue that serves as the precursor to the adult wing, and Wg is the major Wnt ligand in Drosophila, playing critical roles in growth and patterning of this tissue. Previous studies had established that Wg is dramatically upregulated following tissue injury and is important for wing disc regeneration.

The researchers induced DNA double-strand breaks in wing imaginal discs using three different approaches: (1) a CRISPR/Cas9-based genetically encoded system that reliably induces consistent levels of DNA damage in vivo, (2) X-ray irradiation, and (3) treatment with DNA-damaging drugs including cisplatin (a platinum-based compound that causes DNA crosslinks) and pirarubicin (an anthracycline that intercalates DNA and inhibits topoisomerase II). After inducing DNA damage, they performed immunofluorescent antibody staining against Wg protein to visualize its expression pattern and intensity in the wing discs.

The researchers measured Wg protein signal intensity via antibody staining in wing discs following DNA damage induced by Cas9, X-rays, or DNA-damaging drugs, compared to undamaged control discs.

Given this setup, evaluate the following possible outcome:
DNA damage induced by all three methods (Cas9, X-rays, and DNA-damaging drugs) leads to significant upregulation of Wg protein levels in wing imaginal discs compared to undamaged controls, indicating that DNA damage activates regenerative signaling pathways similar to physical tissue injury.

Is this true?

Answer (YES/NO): NO